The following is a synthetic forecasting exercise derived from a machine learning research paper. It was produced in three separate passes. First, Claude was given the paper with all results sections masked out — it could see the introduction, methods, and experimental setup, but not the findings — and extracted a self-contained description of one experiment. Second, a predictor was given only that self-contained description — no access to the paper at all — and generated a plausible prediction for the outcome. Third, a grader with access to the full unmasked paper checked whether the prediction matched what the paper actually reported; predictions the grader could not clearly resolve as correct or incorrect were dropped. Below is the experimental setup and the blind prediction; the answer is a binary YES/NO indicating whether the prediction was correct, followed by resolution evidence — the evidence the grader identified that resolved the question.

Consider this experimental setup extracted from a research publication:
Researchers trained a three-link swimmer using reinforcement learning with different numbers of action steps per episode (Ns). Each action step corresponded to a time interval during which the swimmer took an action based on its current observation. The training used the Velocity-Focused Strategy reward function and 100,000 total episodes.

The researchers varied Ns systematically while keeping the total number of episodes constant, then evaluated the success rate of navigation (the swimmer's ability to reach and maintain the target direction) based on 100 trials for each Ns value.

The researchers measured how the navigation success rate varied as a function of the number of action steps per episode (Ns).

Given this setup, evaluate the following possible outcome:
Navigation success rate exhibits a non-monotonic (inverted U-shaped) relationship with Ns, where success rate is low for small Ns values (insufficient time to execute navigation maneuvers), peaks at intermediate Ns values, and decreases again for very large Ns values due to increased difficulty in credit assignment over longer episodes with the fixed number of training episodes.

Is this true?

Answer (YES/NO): NO